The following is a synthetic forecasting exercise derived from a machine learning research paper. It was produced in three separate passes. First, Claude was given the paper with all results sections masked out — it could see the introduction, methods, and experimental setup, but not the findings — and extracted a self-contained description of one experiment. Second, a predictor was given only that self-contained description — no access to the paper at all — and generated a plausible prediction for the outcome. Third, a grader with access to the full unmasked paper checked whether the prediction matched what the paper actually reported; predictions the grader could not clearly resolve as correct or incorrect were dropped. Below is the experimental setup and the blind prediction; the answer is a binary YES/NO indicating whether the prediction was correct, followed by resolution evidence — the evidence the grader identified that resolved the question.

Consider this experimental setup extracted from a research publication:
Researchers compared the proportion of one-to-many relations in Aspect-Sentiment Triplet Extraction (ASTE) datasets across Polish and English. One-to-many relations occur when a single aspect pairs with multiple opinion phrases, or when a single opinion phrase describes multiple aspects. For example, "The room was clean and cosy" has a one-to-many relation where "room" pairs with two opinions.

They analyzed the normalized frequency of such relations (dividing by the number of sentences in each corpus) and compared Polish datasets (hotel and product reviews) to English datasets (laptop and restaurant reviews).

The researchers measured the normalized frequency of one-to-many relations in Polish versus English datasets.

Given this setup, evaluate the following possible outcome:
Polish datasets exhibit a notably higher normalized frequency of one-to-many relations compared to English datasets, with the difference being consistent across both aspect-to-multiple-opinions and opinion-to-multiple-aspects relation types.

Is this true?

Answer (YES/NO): NO